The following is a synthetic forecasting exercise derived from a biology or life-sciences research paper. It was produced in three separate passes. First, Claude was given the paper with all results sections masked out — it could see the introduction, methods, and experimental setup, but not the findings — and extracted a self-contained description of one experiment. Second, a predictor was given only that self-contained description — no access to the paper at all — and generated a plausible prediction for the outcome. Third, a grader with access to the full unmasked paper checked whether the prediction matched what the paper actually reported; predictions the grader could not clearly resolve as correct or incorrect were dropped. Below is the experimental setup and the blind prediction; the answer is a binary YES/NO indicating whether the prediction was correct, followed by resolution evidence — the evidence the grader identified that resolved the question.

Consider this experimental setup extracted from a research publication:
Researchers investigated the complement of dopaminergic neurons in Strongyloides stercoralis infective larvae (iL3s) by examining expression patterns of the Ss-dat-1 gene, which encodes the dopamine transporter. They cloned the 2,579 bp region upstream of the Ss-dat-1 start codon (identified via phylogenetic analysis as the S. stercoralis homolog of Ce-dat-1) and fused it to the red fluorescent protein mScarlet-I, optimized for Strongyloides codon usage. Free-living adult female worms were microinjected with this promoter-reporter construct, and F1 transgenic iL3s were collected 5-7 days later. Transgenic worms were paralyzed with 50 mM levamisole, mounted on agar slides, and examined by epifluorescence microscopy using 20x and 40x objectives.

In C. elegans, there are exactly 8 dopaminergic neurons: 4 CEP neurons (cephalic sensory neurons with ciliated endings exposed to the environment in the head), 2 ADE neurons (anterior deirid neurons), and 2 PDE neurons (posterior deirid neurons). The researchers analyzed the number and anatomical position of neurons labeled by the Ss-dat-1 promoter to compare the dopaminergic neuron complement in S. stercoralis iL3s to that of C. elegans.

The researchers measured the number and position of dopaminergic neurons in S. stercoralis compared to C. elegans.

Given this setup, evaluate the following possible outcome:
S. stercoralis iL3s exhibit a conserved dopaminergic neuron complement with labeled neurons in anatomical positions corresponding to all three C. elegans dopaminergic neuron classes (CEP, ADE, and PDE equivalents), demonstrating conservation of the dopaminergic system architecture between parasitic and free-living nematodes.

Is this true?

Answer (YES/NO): YES